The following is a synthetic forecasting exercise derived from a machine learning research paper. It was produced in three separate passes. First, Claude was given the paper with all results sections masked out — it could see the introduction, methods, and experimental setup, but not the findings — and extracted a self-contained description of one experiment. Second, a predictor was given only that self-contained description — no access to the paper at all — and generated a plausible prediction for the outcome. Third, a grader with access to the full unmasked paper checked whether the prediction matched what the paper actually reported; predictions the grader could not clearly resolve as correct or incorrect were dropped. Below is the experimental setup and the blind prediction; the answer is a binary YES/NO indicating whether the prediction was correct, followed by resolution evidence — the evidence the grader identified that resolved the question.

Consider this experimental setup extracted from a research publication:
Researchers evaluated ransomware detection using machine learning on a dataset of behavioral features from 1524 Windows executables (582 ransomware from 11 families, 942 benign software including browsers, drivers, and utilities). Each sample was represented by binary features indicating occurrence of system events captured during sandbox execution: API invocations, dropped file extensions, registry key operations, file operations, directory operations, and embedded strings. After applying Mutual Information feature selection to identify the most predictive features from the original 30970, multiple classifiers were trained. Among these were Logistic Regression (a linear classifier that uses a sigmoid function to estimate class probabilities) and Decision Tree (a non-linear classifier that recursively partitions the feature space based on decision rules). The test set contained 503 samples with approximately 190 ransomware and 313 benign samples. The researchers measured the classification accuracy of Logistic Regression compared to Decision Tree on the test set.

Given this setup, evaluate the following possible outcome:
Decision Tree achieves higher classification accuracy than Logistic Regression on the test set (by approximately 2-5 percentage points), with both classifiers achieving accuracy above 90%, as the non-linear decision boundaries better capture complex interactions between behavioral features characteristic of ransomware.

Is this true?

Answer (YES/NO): NO